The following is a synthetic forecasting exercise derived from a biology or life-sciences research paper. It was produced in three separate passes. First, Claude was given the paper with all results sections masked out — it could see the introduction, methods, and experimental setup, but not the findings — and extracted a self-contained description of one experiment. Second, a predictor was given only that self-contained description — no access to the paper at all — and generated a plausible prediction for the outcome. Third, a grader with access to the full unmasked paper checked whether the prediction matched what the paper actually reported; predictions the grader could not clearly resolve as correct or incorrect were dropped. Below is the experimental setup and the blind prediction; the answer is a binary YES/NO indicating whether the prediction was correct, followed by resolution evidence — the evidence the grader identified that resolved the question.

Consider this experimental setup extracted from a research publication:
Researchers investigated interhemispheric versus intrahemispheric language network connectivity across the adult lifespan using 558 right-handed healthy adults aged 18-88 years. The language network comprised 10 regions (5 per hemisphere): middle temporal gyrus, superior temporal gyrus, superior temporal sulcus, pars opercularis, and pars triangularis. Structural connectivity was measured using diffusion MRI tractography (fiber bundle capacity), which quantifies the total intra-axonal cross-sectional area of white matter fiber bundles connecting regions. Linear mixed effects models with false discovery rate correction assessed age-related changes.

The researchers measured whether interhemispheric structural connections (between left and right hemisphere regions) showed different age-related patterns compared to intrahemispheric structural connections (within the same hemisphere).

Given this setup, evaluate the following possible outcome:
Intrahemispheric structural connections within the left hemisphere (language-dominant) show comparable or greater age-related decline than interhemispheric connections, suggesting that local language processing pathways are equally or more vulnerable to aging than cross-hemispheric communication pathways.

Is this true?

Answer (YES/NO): NO